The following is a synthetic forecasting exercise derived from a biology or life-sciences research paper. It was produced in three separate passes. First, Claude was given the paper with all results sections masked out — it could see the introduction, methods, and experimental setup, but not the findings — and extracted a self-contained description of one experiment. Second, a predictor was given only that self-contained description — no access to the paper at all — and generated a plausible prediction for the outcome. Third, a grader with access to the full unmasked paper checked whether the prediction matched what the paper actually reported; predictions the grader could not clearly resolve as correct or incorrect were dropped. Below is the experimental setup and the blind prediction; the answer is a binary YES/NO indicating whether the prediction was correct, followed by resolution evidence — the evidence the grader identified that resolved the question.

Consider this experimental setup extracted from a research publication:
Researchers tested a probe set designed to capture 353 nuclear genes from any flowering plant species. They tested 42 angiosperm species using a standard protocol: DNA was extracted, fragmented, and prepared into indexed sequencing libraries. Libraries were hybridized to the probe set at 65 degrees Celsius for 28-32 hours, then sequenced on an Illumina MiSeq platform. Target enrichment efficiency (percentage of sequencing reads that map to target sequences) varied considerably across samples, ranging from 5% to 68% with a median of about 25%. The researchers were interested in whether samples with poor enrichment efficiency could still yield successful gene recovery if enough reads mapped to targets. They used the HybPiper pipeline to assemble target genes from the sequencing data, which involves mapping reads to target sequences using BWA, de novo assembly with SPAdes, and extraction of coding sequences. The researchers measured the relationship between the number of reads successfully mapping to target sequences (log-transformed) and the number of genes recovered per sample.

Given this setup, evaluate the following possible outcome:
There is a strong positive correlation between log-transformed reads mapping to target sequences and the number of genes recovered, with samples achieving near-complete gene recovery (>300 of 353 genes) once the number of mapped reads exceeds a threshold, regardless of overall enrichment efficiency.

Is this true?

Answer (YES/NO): YES